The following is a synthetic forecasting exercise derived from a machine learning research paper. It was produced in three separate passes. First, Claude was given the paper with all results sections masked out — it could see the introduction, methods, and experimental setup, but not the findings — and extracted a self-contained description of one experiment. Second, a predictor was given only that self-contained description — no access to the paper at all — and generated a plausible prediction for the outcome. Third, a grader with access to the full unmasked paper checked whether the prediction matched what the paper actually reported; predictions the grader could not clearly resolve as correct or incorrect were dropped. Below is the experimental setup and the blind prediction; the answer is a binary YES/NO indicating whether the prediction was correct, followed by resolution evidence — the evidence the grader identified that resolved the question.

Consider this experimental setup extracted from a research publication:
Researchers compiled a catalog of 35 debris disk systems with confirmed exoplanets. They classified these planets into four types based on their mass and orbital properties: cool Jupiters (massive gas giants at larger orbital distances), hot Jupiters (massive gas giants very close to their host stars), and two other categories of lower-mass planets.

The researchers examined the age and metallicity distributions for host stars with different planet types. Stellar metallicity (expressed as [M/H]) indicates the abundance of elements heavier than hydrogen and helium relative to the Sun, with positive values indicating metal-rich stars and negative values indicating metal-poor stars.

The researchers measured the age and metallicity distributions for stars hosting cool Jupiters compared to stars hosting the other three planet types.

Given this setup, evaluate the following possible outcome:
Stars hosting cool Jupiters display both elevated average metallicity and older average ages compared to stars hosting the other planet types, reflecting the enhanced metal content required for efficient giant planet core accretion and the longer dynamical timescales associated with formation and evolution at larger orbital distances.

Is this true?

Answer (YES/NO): NO